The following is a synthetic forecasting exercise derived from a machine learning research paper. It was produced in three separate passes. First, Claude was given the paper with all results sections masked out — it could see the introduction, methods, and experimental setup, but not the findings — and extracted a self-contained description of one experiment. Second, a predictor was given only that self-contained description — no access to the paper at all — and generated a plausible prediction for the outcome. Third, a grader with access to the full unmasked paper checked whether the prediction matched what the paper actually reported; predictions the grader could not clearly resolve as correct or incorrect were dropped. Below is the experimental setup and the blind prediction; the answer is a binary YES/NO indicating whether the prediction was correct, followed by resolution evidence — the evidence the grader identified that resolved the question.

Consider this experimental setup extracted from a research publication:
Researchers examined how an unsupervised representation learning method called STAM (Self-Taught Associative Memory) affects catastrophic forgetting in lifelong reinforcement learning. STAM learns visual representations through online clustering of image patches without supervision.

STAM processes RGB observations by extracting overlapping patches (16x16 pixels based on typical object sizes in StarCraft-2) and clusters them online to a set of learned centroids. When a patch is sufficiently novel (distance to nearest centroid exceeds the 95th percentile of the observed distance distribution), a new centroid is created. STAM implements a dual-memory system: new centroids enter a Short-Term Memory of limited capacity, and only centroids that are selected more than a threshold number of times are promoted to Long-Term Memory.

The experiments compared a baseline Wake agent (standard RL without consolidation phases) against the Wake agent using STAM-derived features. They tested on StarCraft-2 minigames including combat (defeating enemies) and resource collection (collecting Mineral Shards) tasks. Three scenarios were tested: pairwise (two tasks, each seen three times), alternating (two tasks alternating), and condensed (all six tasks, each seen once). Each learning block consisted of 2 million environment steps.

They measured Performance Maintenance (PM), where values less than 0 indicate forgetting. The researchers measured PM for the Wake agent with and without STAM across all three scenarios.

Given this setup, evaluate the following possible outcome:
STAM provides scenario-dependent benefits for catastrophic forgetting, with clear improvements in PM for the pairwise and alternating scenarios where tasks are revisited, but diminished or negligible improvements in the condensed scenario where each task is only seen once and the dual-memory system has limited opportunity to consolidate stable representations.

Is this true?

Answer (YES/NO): NO